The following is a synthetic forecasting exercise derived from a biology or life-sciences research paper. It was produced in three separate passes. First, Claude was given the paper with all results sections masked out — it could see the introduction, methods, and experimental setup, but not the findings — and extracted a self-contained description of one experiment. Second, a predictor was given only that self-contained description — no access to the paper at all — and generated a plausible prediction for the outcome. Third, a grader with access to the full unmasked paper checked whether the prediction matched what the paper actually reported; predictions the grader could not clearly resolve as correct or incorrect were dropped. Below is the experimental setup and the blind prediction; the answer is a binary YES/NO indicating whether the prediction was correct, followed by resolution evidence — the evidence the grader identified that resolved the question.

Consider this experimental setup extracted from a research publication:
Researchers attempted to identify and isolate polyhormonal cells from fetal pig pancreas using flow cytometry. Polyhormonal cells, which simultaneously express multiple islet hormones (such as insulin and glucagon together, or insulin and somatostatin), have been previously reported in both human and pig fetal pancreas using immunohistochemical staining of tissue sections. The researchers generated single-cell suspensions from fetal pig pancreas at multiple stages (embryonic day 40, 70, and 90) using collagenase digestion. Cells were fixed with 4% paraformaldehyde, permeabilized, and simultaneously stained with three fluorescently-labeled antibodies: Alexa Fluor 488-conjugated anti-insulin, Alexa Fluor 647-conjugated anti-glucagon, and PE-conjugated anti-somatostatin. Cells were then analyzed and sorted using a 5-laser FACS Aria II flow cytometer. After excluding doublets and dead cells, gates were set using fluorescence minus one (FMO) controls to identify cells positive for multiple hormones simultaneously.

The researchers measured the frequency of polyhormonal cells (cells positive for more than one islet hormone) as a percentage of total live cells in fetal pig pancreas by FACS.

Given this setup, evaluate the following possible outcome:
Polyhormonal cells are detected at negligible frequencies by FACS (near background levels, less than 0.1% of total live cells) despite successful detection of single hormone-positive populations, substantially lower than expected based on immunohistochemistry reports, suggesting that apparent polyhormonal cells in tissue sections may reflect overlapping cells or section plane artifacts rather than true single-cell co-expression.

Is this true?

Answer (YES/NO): YES